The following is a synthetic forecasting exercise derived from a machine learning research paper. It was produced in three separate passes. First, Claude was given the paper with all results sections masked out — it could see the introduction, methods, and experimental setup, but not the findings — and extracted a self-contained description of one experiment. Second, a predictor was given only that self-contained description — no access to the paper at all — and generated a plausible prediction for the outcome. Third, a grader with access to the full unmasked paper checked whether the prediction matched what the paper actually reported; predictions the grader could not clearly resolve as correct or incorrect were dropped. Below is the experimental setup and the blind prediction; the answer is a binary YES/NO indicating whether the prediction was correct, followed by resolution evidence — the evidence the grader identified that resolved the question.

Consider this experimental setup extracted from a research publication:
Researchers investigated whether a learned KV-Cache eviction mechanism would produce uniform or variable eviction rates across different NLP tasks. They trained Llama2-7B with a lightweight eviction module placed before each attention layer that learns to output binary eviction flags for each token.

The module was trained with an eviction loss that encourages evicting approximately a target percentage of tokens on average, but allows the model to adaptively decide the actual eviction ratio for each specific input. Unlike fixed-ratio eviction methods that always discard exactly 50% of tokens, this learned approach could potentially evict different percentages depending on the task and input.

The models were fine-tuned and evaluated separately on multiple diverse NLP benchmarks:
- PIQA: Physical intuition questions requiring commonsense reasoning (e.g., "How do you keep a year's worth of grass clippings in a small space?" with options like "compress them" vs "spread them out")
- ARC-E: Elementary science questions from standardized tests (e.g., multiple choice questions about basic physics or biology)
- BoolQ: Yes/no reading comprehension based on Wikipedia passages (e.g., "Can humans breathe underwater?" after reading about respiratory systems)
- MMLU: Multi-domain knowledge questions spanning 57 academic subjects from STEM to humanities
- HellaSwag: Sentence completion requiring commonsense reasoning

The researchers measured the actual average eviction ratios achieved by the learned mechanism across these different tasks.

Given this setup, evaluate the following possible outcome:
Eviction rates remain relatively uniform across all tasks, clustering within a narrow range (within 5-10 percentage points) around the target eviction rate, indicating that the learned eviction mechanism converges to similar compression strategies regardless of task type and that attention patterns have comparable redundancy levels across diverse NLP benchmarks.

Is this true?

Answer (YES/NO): NO